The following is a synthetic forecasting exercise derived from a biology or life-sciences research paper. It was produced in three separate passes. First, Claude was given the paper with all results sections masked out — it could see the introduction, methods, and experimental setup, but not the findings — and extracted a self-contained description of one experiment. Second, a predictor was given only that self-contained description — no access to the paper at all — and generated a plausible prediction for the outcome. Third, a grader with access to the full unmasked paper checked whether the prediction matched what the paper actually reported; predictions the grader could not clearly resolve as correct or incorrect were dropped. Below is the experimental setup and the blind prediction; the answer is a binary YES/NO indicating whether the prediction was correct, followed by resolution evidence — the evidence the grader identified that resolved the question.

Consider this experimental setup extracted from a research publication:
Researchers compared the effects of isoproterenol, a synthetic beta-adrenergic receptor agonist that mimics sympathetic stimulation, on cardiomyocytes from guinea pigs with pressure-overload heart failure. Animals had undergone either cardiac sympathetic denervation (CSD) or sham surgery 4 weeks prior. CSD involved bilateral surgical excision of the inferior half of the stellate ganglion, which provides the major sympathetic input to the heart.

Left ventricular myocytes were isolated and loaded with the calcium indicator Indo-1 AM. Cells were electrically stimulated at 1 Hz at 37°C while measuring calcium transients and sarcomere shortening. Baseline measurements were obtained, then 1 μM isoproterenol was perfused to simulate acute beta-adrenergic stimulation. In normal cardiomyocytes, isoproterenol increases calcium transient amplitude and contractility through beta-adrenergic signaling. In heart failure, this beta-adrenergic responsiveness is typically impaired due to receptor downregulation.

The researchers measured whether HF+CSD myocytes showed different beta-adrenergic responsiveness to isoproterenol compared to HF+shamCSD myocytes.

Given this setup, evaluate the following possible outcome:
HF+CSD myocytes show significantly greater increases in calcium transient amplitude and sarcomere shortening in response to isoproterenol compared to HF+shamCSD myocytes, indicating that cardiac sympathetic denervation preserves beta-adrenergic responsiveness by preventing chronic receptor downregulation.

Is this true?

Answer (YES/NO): YES